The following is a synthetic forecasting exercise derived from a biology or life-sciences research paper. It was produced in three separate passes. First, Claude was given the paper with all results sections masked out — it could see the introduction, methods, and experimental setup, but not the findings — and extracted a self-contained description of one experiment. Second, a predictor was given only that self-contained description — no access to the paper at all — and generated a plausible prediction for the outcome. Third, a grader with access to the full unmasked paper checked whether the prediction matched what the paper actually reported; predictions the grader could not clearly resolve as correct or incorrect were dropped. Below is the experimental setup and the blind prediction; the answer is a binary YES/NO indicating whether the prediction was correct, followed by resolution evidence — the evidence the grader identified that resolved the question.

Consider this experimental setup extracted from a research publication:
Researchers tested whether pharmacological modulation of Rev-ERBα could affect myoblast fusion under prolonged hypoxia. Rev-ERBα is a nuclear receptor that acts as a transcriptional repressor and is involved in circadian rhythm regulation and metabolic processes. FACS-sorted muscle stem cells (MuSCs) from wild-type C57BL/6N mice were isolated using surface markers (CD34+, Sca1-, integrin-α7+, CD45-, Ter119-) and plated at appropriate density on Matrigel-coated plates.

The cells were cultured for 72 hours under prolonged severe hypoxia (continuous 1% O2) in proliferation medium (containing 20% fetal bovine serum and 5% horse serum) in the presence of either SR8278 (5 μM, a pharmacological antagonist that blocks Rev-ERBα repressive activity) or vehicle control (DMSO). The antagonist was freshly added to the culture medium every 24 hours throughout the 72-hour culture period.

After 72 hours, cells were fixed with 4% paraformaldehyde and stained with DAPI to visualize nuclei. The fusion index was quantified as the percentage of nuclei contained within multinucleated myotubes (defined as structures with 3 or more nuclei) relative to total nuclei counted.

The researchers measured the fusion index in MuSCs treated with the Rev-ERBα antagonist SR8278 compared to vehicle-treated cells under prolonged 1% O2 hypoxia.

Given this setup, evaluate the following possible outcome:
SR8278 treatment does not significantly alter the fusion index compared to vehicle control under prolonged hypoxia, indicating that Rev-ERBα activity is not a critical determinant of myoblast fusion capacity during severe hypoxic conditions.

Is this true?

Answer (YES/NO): NO